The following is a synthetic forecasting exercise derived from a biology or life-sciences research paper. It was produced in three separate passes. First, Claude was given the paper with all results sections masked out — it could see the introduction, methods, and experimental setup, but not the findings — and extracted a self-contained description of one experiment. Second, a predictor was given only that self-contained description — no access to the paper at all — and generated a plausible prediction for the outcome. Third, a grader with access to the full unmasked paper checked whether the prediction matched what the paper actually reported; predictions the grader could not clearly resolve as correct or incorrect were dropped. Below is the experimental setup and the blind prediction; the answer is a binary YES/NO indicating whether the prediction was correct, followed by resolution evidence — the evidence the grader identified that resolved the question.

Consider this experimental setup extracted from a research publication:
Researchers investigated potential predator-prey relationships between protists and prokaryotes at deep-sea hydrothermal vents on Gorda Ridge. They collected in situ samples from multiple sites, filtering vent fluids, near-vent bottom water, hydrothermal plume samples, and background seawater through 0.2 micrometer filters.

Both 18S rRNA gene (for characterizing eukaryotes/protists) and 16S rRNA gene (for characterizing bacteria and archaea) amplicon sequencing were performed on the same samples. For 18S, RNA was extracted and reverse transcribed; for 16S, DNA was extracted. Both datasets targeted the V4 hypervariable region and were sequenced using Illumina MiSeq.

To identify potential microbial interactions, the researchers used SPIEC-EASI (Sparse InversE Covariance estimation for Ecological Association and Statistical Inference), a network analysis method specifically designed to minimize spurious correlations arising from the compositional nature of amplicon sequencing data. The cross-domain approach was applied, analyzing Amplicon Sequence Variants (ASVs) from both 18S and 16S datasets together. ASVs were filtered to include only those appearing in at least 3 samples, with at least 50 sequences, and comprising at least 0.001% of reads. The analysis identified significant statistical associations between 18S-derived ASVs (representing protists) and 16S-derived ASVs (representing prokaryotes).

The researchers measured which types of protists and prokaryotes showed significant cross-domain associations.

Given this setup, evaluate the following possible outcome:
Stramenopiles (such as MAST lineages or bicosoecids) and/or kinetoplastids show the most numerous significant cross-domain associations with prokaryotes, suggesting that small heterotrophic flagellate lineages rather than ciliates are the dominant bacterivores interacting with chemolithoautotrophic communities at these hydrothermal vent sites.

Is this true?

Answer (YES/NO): NO